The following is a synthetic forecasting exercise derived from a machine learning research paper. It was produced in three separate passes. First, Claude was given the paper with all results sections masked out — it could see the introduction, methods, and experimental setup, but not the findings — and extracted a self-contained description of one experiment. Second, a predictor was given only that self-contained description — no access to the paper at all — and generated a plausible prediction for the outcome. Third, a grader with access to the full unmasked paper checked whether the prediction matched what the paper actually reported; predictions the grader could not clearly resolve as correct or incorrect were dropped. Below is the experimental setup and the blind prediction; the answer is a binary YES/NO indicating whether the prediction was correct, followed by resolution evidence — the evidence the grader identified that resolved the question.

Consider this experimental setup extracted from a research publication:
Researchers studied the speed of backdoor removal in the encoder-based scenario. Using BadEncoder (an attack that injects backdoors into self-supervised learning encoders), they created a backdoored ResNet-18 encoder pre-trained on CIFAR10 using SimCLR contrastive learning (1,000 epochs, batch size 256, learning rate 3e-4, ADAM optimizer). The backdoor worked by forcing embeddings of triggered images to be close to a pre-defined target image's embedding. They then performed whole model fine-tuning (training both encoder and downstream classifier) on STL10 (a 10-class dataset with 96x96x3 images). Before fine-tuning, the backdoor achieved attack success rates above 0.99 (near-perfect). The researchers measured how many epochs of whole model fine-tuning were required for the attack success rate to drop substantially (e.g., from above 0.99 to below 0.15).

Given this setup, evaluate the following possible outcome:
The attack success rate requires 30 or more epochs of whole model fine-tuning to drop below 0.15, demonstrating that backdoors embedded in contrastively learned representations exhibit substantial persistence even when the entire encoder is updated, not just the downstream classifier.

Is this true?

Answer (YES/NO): NO